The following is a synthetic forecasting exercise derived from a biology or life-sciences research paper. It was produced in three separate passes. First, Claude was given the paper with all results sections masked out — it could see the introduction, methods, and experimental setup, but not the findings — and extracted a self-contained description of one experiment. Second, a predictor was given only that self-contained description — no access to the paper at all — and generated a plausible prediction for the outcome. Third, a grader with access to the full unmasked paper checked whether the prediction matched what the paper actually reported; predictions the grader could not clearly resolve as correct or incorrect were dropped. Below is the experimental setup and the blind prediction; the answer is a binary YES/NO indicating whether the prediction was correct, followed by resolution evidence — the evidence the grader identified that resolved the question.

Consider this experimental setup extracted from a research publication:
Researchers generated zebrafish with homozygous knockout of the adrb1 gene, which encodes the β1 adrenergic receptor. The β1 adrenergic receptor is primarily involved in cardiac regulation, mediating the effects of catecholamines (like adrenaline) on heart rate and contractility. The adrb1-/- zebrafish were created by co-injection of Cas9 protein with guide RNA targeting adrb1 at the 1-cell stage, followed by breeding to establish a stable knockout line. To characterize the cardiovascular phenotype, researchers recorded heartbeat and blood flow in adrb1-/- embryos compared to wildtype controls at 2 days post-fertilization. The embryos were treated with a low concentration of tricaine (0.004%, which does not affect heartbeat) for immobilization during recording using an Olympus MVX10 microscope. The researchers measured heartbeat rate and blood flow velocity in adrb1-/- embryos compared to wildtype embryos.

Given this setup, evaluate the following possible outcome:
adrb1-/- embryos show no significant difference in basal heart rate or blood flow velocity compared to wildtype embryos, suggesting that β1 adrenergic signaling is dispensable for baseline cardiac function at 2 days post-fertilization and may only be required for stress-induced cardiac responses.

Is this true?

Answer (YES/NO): NO